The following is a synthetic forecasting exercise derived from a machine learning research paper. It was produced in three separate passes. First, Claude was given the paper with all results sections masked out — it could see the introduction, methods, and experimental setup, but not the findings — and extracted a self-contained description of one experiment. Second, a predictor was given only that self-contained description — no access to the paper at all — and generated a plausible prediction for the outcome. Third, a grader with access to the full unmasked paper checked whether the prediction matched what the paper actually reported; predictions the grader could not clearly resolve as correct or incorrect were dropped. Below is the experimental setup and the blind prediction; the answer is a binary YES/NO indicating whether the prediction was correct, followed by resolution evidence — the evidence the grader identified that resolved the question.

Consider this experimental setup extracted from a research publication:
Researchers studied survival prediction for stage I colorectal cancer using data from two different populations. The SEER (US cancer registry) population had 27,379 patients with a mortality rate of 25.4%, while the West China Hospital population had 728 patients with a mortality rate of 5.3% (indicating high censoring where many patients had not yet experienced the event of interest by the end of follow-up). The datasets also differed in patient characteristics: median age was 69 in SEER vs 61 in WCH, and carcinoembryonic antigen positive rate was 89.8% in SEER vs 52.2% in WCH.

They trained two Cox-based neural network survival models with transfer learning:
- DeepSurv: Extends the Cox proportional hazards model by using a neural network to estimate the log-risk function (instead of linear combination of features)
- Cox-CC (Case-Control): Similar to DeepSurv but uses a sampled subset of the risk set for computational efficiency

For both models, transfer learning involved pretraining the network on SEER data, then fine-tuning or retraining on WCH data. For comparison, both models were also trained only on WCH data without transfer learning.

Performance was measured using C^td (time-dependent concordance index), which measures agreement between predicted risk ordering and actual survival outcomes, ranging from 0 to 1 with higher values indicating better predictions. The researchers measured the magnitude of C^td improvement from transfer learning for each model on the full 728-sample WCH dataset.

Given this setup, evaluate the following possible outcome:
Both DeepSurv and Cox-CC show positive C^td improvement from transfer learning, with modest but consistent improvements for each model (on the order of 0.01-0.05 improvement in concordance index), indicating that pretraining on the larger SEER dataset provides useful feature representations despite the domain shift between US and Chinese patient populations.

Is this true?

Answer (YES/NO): YES